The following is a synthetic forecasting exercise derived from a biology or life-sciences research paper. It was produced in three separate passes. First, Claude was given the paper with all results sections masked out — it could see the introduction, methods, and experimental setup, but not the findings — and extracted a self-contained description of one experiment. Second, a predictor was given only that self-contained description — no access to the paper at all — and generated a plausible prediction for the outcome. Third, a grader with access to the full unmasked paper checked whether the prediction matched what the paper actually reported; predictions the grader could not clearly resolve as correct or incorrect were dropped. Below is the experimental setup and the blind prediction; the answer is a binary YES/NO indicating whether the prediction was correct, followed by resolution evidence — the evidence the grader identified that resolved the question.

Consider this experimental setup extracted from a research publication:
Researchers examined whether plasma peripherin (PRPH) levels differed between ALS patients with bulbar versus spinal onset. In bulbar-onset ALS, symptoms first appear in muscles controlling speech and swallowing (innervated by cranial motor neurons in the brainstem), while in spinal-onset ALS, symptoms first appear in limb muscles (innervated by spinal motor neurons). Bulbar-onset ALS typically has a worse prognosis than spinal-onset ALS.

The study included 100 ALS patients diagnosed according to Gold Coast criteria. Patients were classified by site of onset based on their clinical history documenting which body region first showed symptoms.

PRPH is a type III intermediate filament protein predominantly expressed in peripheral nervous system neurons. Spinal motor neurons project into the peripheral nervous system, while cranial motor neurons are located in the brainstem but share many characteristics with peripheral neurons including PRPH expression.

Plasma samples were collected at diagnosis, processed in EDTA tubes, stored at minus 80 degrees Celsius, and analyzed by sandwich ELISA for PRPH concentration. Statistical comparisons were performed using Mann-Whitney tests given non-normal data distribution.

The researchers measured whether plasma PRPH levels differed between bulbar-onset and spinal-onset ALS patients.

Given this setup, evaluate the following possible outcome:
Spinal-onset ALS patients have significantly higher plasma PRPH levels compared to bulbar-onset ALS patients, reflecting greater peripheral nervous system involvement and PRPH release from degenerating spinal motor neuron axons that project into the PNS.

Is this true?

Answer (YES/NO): NO